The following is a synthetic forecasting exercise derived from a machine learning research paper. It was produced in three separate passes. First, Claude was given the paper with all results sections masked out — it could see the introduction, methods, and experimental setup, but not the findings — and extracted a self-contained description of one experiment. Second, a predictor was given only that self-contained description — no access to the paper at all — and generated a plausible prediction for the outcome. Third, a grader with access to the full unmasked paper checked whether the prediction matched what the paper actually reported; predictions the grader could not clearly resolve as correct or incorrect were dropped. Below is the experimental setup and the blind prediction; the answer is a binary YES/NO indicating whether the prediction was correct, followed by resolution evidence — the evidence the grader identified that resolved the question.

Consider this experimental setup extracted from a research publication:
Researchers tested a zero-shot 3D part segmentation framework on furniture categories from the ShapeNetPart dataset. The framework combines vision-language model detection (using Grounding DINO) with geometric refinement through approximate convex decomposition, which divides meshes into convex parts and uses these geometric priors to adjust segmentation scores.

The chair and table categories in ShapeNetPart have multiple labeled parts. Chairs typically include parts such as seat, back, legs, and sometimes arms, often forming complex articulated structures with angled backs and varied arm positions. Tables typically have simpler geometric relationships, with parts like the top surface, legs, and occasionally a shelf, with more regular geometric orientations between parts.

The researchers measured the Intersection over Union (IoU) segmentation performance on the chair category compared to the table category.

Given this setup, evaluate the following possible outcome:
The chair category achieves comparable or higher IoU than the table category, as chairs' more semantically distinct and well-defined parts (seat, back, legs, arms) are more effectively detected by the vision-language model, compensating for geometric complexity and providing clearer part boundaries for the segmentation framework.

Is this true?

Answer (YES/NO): YES